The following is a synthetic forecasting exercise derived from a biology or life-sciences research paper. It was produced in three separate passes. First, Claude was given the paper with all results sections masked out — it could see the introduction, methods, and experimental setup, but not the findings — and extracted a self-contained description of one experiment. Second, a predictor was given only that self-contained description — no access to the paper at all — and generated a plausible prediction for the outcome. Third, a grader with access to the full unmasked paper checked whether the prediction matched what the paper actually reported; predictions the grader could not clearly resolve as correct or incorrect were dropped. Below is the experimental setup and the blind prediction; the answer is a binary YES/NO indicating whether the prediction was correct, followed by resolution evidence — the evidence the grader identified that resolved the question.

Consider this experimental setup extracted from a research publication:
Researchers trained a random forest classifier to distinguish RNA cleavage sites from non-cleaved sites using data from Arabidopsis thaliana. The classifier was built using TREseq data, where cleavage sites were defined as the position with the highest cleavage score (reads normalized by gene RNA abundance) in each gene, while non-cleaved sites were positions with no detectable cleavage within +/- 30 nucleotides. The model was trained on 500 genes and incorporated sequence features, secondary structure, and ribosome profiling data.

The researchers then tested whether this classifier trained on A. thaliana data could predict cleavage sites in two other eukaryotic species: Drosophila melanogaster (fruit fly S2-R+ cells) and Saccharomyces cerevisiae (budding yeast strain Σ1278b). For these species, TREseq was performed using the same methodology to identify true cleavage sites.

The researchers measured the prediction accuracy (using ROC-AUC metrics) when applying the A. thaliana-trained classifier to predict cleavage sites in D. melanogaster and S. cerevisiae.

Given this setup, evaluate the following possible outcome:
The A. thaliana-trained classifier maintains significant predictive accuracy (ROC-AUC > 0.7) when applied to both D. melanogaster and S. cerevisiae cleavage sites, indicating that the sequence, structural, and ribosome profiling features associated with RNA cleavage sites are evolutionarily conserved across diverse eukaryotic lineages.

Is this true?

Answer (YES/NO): NO